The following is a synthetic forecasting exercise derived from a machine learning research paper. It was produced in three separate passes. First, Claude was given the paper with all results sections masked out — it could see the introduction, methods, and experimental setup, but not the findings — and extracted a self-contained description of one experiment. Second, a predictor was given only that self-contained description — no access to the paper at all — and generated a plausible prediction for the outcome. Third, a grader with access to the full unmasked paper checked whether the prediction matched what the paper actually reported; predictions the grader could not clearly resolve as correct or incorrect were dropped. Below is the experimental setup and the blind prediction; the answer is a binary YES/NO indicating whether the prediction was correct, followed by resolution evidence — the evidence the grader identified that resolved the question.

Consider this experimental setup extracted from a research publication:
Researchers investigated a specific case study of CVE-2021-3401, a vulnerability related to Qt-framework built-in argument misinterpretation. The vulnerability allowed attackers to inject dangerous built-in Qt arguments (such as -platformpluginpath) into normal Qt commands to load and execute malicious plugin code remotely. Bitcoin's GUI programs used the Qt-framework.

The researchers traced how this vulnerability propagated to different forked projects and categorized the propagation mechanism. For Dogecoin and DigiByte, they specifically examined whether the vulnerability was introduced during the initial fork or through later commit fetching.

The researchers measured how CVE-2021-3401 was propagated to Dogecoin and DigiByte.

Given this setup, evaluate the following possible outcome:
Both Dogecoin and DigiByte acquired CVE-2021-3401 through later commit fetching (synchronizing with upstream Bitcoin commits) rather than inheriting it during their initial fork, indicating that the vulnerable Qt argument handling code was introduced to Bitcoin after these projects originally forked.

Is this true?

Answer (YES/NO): YES